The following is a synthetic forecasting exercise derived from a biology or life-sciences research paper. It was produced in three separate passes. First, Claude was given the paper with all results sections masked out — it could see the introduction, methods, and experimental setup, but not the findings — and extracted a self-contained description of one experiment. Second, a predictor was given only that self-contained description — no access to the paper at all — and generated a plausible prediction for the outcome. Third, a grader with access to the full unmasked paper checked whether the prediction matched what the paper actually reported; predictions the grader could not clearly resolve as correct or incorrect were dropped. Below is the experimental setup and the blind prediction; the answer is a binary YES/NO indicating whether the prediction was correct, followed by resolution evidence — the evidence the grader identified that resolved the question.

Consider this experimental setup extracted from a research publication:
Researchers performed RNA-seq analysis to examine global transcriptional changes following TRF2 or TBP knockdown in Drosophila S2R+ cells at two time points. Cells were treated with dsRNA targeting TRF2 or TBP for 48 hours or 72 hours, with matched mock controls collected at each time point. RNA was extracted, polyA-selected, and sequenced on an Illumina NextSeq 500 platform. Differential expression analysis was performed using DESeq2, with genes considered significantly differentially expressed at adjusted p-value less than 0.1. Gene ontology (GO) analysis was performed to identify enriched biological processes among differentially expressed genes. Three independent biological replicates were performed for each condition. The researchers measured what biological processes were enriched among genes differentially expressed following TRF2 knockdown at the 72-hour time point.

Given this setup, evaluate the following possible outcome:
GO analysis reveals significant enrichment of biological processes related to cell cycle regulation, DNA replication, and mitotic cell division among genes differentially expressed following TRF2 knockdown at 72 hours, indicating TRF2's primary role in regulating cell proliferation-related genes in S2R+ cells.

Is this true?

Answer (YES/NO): YES